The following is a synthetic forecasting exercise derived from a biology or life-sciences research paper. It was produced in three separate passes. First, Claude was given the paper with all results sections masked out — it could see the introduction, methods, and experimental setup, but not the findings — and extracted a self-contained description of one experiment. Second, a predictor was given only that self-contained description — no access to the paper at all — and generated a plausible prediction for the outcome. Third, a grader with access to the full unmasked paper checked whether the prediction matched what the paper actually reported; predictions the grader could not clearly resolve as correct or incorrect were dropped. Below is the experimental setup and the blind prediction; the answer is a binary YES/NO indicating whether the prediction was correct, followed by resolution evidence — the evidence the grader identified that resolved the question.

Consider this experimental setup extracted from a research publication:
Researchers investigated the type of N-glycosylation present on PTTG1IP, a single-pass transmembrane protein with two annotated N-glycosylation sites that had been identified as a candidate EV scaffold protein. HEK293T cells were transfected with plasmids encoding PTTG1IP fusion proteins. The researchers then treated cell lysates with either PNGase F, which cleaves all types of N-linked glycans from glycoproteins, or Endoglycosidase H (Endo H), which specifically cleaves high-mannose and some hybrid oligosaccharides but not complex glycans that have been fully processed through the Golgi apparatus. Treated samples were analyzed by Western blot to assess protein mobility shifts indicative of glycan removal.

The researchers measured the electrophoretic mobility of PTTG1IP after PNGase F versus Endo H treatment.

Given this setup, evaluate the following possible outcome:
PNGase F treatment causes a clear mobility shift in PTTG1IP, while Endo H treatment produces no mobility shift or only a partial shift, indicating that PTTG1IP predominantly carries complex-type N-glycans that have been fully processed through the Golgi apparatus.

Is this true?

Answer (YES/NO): NO